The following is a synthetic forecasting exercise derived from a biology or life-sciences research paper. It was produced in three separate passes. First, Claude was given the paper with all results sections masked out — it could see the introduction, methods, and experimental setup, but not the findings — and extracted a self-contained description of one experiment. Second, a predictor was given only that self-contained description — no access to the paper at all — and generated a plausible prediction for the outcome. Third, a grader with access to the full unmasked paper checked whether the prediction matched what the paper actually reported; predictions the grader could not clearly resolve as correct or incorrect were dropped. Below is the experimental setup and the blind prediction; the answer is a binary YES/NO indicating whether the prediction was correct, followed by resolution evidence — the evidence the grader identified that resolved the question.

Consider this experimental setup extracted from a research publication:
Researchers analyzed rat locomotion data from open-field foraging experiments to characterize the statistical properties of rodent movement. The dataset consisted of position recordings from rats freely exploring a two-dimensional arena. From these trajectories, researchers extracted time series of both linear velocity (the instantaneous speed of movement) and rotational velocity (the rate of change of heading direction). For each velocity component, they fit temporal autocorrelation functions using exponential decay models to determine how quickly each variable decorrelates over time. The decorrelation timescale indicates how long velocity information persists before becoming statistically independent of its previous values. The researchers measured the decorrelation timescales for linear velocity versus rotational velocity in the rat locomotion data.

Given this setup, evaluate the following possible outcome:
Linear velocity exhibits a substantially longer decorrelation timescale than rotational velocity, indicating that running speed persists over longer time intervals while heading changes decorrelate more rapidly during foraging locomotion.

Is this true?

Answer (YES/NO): YES